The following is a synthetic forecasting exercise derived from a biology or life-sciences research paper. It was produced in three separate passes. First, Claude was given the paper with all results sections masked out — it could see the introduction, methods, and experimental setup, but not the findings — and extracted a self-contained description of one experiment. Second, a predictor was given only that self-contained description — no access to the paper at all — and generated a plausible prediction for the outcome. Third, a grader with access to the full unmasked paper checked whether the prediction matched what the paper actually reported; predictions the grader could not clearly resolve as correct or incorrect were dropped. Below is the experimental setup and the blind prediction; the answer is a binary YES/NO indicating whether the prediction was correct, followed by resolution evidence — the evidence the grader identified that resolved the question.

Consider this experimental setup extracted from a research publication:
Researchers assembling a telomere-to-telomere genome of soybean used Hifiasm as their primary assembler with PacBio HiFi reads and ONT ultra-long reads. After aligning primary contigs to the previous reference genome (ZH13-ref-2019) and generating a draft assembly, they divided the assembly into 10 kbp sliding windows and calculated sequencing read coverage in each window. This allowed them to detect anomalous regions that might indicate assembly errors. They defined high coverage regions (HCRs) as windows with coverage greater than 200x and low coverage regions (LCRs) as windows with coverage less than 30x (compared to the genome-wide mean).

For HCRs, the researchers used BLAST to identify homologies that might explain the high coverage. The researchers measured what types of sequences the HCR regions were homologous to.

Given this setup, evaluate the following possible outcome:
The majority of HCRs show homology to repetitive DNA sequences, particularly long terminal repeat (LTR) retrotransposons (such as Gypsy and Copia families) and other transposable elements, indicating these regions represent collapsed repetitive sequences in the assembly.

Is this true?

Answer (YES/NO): NO